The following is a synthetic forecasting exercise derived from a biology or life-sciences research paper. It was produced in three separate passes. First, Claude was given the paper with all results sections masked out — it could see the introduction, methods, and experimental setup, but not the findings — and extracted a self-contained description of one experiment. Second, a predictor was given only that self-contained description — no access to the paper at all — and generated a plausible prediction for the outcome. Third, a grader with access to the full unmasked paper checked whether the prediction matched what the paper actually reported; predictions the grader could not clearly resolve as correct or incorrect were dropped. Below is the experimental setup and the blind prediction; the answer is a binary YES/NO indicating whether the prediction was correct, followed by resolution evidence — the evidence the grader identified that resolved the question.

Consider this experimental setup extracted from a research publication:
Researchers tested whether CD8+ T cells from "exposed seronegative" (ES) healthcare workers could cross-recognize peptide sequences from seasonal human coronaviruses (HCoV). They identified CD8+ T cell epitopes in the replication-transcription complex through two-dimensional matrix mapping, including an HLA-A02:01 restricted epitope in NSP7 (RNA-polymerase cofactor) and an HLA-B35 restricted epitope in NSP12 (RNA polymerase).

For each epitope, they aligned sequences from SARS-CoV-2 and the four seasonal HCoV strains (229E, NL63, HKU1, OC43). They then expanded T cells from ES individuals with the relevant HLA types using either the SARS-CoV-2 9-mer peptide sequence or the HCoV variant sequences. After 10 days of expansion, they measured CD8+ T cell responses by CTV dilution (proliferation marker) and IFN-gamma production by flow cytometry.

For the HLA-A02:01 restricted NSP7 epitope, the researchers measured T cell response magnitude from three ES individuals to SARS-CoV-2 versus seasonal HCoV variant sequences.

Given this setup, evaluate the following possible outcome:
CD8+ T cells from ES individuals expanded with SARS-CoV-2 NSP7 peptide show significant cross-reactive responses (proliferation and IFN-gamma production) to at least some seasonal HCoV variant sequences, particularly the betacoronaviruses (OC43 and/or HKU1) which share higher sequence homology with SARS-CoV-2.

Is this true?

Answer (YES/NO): YES